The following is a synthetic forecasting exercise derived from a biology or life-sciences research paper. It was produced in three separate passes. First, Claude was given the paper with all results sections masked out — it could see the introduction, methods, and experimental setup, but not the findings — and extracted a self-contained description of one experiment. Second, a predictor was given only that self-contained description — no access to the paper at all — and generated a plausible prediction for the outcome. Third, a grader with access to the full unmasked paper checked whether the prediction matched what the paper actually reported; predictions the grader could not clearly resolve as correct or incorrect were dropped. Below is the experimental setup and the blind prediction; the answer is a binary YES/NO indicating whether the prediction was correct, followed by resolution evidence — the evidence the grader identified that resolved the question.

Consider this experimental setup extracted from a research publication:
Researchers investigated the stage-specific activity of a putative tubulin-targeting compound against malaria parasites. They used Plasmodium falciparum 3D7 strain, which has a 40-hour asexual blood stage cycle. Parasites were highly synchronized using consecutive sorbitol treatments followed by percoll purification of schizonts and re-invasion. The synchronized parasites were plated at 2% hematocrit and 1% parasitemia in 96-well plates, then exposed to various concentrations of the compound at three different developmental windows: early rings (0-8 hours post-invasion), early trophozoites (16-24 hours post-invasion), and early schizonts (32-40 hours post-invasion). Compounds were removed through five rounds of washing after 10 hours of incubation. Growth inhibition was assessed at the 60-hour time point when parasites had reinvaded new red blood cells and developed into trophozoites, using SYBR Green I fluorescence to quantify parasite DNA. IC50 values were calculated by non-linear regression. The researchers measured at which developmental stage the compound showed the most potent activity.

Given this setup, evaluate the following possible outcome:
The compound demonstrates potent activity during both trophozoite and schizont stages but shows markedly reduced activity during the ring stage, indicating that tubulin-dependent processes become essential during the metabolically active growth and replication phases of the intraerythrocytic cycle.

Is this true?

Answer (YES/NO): YES